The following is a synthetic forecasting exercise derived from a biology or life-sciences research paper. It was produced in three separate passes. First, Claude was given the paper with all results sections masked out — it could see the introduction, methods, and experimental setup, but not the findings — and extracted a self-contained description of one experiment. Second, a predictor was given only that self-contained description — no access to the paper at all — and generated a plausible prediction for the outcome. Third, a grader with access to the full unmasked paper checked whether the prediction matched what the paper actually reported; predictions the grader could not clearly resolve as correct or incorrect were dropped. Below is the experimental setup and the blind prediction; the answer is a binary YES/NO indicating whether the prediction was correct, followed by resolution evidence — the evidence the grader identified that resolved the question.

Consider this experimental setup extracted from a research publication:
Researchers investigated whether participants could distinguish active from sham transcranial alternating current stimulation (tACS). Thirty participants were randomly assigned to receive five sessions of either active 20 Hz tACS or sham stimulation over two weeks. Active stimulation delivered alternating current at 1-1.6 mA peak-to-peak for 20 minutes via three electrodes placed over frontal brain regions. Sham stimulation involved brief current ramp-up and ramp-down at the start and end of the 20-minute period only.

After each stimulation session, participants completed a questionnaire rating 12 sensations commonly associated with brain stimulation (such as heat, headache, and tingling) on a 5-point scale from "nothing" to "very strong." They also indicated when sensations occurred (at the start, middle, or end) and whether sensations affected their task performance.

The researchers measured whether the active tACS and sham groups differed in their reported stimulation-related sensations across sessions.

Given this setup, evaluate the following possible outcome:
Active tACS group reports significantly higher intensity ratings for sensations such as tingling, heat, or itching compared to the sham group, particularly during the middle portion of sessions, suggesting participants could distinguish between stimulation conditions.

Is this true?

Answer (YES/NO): NO